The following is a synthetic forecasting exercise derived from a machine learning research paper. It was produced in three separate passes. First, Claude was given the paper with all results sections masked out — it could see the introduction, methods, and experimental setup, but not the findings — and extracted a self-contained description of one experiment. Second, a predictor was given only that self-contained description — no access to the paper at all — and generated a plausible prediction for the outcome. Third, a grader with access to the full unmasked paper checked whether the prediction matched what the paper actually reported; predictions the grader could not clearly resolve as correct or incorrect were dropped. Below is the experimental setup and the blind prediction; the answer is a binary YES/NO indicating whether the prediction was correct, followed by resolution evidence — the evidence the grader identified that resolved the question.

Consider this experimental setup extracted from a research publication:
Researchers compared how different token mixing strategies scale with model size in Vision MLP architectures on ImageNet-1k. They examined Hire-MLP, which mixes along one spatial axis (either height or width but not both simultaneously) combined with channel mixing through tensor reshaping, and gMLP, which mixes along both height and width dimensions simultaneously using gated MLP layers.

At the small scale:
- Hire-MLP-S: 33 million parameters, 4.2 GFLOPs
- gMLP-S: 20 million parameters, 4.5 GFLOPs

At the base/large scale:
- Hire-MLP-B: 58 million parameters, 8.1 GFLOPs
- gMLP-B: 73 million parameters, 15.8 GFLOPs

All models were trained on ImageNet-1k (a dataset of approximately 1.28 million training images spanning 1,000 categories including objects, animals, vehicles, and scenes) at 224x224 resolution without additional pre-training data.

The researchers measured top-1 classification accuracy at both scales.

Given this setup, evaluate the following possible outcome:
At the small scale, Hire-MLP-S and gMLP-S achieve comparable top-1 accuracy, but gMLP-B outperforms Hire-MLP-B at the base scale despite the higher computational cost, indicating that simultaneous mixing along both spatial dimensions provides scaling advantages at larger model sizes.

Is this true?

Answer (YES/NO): NO